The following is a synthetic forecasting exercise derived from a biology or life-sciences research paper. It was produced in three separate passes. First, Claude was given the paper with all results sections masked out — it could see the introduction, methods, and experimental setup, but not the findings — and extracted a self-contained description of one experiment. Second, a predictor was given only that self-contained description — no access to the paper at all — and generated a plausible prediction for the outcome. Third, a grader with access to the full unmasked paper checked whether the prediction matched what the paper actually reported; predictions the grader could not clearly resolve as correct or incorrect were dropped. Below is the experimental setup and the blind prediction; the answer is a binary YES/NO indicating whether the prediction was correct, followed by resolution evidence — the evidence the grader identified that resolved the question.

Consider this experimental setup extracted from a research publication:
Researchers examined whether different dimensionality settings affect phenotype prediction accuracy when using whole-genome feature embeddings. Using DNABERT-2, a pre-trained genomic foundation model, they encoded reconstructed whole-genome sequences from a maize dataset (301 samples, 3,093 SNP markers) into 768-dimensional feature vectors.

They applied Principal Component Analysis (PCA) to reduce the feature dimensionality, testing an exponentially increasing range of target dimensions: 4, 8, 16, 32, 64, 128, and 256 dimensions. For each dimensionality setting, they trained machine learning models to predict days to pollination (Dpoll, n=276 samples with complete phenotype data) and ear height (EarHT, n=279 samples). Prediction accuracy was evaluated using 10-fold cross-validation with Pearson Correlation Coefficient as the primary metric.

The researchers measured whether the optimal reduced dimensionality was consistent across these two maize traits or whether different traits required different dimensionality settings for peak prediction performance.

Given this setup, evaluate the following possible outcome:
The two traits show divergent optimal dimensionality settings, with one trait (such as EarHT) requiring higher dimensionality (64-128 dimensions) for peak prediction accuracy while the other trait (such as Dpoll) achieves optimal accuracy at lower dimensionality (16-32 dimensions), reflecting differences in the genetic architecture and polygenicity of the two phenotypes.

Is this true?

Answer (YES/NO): YES